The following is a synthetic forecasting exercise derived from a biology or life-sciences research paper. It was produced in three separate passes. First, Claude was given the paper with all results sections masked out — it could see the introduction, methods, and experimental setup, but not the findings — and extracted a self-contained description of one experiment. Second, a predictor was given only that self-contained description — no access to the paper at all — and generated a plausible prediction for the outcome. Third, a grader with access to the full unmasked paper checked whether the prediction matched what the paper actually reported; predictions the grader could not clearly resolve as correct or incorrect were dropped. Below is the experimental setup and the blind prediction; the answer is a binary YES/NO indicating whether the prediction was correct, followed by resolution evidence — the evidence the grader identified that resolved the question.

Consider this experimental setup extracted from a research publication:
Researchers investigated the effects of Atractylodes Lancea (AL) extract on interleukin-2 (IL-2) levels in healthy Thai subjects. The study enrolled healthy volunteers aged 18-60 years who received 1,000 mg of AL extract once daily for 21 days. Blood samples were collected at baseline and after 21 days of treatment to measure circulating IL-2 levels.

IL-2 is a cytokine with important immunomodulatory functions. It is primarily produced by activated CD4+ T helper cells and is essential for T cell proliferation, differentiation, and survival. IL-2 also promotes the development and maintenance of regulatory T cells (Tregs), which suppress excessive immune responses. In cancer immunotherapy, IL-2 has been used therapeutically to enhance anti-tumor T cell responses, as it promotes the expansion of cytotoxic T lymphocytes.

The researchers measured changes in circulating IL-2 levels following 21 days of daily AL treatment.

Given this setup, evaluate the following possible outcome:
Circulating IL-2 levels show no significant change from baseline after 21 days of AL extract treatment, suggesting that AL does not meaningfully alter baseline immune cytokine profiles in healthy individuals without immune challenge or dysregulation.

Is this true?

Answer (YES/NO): NO